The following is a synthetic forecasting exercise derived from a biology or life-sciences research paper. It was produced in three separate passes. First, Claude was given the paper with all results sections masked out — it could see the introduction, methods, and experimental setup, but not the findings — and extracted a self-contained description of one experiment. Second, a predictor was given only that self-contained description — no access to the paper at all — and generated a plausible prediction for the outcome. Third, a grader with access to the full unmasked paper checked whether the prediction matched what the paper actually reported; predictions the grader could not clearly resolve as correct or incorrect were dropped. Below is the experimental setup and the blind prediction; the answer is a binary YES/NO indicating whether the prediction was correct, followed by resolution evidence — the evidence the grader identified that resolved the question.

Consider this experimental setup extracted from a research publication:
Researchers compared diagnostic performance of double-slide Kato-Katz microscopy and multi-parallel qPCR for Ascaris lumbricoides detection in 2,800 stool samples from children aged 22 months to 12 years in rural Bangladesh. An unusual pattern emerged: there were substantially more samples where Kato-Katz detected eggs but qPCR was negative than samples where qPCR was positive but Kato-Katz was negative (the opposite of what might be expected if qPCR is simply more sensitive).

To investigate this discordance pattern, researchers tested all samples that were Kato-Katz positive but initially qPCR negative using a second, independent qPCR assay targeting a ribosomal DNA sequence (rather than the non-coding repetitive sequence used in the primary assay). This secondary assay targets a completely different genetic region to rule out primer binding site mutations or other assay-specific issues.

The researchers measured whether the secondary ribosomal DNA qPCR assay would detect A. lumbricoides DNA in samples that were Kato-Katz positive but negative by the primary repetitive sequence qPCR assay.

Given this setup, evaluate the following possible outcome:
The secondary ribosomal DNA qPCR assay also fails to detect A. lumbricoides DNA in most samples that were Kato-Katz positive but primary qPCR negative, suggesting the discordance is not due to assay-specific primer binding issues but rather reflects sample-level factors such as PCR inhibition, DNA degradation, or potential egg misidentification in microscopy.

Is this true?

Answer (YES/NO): YES